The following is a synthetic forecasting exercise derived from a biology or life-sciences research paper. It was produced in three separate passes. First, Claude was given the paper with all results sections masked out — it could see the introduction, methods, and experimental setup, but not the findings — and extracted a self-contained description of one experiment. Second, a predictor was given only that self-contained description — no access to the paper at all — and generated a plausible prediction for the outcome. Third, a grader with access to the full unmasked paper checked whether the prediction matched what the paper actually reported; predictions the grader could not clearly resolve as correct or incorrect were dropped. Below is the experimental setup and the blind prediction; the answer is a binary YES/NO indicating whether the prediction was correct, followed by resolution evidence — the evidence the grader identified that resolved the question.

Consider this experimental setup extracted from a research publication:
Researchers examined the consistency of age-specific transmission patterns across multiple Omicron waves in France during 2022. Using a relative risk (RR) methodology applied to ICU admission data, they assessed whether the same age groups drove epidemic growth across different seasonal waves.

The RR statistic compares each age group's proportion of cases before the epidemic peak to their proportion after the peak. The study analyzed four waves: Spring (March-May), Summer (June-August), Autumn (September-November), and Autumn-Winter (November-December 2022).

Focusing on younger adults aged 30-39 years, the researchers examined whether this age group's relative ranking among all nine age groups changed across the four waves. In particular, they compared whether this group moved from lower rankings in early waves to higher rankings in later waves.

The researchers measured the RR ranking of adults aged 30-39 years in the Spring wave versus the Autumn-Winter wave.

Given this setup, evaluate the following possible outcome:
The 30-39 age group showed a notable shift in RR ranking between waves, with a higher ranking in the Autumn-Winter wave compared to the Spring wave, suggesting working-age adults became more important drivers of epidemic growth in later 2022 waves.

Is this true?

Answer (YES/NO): YES